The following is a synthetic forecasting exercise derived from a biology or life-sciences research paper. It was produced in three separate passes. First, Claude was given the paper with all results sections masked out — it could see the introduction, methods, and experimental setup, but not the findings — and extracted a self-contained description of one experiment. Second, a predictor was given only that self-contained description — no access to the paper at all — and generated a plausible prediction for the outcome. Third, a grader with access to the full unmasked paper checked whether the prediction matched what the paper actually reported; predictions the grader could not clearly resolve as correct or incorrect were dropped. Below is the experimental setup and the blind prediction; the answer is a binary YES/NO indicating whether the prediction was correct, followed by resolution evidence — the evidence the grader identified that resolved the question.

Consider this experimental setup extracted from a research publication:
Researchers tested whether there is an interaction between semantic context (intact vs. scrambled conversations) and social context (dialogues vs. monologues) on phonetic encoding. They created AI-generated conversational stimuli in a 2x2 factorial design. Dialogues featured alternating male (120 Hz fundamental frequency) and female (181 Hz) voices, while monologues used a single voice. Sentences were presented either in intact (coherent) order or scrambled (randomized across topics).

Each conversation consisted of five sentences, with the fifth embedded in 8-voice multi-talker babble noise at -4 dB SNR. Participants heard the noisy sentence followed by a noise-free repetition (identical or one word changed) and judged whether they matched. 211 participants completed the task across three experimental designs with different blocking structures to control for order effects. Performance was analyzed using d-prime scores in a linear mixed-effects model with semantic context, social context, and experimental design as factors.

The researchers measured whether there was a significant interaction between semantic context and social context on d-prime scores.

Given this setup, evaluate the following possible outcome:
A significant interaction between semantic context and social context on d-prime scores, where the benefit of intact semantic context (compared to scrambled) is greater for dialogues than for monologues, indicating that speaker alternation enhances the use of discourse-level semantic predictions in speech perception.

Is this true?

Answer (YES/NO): NO